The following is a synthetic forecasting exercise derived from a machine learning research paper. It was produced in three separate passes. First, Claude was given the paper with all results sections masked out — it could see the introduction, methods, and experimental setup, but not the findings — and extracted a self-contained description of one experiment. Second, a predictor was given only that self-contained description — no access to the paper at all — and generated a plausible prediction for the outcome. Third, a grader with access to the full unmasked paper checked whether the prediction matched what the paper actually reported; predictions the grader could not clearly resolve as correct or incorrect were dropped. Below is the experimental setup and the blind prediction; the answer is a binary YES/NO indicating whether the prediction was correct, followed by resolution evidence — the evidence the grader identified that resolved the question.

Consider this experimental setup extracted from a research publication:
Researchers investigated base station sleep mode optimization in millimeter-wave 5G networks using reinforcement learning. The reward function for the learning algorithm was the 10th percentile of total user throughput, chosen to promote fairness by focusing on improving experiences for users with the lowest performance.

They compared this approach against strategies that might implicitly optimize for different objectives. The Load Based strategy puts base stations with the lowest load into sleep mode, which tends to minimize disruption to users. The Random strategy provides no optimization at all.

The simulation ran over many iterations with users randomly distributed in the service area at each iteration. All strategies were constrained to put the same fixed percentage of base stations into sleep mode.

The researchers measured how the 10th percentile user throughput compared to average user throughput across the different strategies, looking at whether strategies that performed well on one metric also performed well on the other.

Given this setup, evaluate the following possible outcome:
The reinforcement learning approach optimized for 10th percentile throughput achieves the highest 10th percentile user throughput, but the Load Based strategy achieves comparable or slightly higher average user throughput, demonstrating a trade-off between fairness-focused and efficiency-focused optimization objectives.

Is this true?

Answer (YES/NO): NO